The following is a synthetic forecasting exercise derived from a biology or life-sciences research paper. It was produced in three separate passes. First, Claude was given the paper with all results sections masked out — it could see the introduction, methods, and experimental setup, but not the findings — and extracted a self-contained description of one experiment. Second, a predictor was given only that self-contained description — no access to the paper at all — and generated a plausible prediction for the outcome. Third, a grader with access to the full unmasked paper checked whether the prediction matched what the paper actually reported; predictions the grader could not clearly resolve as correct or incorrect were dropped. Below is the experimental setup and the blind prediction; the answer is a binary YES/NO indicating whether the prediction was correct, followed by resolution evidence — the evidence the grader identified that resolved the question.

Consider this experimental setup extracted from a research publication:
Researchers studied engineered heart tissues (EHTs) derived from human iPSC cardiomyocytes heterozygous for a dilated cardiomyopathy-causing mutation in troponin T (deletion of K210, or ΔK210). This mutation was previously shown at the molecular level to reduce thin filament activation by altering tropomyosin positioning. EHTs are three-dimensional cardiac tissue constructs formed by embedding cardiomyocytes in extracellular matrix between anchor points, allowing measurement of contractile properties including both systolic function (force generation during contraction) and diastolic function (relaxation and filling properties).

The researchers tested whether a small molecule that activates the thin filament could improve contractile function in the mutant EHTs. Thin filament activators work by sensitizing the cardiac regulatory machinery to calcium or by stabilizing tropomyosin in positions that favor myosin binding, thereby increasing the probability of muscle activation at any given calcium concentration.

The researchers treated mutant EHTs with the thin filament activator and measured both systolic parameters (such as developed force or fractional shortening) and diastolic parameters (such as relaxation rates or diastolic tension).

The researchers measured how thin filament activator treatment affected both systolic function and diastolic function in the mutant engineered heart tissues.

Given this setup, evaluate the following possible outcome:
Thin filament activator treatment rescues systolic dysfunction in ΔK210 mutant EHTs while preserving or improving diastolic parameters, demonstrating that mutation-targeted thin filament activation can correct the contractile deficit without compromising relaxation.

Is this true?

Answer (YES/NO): NO